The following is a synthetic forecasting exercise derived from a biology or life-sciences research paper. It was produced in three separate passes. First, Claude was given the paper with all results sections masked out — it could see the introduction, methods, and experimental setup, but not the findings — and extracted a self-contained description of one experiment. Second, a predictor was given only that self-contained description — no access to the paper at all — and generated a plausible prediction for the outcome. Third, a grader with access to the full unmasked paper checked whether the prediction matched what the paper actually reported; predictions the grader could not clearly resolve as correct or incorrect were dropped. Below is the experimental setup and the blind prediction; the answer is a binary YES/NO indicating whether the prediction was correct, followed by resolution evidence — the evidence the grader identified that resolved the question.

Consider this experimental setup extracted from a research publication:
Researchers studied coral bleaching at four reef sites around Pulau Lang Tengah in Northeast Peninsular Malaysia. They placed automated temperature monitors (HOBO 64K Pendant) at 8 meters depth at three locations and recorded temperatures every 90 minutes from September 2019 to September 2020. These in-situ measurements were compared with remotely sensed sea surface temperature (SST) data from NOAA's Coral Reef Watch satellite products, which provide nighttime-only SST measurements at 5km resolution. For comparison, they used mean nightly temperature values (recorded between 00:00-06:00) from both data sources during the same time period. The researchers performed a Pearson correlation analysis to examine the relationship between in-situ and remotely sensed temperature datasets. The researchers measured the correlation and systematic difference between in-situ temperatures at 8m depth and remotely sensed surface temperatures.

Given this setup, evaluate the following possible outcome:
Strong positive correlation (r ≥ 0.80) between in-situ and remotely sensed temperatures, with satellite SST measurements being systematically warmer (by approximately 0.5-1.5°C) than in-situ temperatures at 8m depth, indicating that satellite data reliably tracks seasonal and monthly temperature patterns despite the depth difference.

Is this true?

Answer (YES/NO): NO